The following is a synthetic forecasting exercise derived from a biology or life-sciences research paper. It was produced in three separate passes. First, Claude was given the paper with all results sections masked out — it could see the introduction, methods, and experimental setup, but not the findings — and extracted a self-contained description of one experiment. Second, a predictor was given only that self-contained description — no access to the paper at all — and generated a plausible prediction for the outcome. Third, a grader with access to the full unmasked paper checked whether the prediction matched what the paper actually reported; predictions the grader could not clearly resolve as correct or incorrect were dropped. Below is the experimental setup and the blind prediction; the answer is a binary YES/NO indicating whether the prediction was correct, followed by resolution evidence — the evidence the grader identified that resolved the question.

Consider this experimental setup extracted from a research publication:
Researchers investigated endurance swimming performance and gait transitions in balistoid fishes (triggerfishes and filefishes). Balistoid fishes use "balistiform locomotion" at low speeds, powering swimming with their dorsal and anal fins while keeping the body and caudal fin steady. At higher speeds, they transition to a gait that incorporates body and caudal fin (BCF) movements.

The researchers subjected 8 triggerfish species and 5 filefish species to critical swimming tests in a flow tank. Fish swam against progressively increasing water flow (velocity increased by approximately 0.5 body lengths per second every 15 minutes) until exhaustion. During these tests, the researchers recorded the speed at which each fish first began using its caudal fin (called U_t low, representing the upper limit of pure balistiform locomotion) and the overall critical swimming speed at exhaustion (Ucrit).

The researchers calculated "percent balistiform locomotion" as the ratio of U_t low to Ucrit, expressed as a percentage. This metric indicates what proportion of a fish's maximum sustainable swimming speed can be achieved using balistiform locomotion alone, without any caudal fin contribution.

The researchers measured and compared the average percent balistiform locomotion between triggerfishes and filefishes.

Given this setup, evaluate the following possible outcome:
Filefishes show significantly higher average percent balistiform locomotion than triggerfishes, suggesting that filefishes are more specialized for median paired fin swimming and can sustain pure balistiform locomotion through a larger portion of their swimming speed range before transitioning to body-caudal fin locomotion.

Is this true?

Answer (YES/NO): YES